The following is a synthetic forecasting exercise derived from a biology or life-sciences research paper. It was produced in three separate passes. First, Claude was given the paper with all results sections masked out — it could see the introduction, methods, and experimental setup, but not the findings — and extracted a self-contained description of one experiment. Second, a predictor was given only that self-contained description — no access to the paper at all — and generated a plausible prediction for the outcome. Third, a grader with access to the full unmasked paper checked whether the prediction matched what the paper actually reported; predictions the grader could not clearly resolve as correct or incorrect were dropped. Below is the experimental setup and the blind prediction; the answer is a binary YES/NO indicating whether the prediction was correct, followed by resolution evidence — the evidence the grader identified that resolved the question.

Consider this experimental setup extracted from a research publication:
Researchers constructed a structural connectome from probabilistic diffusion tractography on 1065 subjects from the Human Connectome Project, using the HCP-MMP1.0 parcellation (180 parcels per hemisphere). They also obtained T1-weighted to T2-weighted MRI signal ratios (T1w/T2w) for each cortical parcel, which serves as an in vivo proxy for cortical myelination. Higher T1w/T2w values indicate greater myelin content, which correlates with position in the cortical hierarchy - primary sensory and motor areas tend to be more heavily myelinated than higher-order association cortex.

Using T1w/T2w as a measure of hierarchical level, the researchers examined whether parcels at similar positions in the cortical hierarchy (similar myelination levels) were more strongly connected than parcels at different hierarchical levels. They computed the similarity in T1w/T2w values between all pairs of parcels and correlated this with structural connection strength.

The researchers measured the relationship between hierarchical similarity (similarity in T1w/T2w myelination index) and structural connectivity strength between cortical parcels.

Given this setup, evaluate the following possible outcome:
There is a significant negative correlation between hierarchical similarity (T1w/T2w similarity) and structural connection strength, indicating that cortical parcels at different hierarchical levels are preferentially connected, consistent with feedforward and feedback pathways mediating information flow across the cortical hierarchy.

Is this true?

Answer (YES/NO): NO